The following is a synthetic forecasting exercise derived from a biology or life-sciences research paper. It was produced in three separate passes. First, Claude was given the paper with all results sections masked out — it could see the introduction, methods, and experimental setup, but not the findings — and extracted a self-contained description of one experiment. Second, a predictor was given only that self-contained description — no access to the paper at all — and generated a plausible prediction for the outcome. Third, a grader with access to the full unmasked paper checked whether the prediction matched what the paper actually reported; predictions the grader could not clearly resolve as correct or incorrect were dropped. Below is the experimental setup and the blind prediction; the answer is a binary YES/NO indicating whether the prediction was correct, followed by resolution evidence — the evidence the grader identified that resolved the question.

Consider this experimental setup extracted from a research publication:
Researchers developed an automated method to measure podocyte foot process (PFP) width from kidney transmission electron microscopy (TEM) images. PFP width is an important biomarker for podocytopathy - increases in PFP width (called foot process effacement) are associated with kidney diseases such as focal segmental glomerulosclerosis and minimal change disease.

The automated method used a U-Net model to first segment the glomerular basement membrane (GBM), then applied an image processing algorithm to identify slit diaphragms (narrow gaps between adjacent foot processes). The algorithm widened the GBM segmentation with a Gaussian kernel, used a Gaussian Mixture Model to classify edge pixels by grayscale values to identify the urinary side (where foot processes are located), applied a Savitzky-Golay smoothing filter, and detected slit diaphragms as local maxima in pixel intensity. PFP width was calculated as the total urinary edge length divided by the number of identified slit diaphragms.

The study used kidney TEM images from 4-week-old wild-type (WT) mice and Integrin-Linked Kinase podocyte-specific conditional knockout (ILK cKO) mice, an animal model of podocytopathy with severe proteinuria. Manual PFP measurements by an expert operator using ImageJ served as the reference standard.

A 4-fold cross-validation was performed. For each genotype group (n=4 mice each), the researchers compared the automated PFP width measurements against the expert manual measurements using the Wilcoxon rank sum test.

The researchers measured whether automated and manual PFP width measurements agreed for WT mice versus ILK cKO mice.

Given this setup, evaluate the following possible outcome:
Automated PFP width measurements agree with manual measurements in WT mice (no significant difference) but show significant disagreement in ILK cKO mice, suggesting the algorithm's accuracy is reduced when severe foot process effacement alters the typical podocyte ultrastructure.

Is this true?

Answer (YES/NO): YES